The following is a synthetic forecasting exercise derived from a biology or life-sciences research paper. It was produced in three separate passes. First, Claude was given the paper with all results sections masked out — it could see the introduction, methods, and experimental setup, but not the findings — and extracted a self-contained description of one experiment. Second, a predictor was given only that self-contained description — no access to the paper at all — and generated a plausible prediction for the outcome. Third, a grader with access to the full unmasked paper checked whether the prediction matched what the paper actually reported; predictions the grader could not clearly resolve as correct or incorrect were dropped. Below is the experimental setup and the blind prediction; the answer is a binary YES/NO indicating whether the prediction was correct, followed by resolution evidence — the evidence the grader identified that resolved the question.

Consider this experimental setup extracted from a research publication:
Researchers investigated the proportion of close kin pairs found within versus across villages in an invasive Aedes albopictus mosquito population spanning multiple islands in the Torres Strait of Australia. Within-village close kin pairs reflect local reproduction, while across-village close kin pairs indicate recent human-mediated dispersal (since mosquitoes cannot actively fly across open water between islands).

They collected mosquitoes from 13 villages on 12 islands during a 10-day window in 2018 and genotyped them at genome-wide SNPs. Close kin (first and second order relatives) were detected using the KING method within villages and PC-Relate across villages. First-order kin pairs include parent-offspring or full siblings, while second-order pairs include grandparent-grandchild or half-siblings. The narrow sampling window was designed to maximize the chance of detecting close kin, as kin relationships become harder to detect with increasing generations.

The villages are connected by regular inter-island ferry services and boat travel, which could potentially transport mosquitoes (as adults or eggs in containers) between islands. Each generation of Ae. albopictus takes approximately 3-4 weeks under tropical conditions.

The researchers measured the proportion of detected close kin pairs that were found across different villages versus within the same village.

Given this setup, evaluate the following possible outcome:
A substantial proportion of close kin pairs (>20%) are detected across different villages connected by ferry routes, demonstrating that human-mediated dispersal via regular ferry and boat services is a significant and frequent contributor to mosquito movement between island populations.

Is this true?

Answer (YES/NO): YES